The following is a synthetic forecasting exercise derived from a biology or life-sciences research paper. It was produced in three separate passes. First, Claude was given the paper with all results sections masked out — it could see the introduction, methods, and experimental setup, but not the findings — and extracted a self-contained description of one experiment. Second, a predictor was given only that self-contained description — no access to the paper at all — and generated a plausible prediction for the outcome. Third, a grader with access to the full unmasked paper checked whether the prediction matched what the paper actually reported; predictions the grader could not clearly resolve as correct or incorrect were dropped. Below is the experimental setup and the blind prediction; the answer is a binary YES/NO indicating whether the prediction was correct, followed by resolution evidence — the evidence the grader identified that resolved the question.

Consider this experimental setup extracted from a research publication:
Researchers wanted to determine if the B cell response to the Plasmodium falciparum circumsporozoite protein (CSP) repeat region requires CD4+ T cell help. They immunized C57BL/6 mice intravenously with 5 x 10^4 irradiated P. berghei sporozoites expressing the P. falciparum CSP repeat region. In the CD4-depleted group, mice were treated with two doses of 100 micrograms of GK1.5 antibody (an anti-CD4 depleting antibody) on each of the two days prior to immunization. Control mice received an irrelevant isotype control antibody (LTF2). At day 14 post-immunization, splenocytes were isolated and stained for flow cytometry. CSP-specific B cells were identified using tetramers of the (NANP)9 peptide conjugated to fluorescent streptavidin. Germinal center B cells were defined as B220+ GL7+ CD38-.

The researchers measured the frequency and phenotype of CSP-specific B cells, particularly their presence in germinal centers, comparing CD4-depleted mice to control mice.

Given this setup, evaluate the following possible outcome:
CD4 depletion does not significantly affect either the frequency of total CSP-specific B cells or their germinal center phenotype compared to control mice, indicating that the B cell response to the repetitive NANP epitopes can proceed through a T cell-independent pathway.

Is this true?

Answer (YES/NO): NO